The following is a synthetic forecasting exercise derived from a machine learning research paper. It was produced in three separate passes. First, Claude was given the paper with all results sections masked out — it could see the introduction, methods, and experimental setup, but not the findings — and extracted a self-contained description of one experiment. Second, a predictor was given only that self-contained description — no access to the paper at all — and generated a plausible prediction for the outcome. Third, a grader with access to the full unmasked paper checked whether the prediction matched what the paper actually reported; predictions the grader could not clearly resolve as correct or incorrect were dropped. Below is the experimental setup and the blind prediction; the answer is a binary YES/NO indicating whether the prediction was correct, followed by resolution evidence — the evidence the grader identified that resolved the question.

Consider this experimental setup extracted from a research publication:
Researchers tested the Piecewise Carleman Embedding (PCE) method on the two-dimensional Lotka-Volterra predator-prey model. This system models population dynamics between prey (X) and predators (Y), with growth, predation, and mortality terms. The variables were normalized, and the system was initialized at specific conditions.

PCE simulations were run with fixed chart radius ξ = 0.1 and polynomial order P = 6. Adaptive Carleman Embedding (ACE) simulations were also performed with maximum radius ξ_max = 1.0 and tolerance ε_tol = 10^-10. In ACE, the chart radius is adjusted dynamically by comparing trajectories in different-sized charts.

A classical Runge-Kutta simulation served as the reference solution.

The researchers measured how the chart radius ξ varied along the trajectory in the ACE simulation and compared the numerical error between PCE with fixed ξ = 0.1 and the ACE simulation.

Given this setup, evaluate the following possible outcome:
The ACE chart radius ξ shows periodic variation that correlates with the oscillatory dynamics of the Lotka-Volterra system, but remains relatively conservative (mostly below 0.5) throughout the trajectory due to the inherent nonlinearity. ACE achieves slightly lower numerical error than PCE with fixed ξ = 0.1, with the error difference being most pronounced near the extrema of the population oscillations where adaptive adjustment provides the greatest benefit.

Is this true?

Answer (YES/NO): NO